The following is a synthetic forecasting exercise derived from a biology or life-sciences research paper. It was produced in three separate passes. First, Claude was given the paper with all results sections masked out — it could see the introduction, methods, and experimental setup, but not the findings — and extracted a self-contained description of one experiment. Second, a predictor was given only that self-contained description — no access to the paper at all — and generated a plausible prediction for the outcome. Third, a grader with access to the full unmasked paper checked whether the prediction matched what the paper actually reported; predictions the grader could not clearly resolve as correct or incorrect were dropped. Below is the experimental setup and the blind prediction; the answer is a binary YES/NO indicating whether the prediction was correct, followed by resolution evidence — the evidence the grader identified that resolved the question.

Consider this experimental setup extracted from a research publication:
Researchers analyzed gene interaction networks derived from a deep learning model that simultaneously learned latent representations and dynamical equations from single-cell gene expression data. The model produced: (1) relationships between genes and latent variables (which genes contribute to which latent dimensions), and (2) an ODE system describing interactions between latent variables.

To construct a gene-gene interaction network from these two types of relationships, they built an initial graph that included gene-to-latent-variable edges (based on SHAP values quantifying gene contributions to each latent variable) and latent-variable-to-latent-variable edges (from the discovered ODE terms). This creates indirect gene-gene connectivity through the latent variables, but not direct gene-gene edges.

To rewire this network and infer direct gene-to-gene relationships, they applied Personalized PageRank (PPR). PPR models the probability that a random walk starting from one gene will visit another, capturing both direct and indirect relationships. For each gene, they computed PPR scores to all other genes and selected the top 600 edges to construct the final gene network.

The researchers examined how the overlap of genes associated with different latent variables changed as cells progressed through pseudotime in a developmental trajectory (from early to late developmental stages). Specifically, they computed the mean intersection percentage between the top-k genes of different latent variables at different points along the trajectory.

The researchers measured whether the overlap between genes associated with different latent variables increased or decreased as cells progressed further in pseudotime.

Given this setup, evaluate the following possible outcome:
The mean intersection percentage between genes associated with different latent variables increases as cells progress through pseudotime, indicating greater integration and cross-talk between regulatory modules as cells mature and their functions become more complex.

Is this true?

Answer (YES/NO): NO